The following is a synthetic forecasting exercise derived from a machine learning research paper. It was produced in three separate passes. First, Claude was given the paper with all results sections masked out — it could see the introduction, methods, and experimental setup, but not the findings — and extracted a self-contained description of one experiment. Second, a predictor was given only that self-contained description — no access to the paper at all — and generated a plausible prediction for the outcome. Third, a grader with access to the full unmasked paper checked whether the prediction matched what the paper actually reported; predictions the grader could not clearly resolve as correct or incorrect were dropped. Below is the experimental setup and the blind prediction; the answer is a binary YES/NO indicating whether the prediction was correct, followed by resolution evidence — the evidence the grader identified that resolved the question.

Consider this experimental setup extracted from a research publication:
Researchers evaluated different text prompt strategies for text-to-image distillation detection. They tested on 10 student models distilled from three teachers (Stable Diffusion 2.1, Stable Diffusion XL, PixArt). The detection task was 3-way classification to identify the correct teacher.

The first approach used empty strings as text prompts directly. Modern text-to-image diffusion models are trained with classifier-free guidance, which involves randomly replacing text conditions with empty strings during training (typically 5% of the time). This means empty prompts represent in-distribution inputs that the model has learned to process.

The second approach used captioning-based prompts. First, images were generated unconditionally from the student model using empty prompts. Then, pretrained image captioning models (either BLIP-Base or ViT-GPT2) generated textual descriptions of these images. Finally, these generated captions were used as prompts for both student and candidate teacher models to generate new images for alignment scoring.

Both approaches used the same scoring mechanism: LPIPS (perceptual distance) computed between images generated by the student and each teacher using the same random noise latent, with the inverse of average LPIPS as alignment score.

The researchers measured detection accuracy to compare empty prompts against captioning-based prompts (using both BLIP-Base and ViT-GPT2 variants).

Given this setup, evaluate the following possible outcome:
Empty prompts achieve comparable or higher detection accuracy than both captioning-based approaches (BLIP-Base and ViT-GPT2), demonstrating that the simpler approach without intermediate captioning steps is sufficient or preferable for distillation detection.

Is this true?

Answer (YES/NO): YES